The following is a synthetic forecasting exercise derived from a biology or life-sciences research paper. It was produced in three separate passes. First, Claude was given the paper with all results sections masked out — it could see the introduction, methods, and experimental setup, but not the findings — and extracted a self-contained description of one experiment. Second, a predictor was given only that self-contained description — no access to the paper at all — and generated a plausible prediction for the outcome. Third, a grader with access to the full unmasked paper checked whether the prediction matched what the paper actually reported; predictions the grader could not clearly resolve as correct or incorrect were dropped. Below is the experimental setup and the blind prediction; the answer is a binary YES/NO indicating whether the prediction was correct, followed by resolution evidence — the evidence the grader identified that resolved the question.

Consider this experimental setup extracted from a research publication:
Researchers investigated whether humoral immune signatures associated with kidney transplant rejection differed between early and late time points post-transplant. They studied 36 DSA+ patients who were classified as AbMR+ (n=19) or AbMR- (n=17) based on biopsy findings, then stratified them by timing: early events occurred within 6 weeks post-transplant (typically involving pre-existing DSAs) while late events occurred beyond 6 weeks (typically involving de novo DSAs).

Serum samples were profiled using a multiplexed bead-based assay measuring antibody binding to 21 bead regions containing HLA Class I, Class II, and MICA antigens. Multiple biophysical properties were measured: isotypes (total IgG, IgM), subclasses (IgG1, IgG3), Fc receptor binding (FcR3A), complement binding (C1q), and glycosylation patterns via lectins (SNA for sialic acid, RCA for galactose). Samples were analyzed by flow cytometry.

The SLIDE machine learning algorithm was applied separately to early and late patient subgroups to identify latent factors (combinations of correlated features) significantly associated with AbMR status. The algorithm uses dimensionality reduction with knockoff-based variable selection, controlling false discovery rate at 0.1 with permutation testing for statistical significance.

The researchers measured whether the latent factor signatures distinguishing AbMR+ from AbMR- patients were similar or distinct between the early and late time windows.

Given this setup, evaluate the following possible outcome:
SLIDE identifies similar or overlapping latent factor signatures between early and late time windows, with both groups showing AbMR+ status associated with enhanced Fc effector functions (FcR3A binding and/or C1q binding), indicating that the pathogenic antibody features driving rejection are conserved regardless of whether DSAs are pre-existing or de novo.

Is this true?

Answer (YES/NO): NO